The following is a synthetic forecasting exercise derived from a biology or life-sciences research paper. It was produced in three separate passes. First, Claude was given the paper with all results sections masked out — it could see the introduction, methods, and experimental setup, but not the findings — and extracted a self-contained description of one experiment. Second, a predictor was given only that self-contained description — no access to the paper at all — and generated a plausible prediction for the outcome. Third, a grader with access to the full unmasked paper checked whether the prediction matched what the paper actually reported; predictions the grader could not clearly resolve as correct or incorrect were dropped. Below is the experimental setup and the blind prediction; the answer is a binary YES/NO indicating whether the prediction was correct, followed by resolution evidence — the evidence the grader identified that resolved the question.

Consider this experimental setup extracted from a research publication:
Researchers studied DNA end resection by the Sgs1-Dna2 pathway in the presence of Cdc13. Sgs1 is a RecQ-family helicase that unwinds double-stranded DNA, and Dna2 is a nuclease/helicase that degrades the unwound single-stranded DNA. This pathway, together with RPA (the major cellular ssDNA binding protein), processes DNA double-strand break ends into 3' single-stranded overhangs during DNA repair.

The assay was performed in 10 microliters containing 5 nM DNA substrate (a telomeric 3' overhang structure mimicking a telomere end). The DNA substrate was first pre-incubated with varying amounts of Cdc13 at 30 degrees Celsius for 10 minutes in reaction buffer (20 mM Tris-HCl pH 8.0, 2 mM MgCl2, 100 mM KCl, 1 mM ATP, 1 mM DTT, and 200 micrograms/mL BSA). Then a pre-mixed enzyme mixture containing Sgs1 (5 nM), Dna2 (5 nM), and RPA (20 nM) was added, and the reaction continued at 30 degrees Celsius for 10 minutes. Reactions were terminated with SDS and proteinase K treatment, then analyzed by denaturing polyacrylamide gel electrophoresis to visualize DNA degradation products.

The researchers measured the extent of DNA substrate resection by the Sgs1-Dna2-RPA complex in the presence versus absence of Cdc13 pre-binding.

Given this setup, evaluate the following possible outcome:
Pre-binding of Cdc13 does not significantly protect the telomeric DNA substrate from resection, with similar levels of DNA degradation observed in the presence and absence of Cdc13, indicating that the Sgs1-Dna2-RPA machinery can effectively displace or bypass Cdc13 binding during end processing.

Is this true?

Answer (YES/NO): NO